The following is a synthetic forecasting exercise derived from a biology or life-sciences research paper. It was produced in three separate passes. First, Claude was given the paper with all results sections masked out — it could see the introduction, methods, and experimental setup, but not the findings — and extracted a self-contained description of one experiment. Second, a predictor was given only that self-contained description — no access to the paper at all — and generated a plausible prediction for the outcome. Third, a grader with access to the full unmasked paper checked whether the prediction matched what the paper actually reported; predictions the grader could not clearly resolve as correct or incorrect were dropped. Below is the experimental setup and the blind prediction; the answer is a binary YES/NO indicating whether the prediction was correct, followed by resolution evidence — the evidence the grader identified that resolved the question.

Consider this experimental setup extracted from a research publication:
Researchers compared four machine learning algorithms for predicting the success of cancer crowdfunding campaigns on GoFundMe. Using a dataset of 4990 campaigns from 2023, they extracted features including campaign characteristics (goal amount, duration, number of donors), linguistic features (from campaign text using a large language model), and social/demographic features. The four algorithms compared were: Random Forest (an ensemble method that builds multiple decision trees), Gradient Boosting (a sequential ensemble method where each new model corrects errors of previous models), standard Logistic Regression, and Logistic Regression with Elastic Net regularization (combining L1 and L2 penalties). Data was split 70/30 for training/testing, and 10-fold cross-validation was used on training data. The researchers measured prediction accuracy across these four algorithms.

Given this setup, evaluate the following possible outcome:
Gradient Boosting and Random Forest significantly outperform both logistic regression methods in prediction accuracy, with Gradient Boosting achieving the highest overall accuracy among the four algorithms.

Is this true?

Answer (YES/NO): NO